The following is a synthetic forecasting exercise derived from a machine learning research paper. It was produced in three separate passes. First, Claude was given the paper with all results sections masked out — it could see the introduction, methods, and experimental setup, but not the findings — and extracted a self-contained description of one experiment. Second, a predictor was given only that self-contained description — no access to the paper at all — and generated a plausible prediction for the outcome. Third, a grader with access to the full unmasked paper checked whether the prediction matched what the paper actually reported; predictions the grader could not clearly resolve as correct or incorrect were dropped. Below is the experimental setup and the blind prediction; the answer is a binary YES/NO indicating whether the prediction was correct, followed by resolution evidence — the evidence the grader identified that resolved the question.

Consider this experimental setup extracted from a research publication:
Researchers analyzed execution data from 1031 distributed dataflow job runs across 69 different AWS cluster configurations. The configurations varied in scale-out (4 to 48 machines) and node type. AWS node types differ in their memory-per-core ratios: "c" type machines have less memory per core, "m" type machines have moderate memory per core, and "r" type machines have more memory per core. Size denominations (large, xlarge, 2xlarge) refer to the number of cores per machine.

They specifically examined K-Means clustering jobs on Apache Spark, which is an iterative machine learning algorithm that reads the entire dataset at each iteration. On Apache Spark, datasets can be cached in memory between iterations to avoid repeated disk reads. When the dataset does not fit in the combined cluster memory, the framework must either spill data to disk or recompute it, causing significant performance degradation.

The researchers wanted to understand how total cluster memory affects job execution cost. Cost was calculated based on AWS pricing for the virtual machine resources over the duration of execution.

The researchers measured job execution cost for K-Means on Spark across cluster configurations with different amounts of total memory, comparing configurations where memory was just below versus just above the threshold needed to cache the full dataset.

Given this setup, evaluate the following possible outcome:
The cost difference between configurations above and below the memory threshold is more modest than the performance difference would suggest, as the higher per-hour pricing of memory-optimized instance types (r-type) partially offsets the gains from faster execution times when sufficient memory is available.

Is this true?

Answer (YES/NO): NO